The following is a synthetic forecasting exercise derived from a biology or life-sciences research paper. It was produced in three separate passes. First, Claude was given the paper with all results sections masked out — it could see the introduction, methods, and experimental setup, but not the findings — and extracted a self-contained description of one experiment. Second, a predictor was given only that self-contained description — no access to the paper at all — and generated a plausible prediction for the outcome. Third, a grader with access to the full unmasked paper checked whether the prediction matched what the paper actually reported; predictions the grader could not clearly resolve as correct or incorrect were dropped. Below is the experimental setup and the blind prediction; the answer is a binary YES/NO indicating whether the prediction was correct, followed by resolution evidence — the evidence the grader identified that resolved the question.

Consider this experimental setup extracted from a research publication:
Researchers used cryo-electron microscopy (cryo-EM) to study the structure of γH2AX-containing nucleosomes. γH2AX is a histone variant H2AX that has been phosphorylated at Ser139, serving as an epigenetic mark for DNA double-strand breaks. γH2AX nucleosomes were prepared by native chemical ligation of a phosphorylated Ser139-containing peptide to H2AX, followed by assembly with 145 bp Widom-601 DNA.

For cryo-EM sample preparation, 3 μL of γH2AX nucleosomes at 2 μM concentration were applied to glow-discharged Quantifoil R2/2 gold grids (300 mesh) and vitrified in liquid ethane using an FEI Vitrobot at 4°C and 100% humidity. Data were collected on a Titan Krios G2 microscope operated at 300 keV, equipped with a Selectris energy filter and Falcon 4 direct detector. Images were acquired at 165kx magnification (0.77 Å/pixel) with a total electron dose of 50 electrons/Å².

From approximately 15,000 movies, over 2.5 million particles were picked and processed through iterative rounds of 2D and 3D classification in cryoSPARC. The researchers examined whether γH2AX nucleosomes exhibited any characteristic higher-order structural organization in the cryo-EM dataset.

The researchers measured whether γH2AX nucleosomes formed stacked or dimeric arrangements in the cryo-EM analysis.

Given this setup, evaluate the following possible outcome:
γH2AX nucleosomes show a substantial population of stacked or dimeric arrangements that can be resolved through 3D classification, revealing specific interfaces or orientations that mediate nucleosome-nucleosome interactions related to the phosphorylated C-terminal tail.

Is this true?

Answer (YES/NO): NO